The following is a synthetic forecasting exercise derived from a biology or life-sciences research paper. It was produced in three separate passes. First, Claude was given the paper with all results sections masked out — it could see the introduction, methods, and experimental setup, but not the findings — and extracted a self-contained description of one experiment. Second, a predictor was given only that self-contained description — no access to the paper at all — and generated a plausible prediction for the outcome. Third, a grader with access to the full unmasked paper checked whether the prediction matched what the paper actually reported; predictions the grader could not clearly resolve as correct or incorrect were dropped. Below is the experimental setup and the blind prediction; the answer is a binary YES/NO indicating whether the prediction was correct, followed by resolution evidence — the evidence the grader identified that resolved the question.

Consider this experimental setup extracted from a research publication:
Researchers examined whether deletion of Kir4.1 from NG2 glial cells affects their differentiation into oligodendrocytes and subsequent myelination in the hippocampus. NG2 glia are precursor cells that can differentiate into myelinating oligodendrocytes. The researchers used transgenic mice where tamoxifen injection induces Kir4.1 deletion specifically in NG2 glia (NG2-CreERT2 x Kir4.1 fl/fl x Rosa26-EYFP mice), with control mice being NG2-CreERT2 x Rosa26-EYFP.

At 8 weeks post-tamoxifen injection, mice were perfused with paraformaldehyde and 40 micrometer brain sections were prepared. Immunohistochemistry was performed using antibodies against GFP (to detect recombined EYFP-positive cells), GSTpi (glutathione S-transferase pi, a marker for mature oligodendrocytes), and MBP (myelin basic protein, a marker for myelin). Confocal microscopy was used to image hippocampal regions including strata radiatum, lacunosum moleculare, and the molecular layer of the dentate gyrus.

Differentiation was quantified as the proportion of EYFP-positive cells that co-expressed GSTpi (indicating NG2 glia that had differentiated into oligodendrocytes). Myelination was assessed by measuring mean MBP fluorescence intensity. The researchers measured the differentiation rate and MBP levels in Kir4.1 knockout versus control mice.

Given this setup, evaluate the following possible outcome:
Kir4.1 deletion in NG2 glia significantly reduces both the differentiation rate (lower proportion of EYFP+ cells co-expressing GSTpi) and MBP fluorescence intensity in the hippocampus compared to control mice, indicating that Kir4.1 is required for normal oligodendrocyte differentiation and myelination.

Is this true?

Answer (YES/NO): NO